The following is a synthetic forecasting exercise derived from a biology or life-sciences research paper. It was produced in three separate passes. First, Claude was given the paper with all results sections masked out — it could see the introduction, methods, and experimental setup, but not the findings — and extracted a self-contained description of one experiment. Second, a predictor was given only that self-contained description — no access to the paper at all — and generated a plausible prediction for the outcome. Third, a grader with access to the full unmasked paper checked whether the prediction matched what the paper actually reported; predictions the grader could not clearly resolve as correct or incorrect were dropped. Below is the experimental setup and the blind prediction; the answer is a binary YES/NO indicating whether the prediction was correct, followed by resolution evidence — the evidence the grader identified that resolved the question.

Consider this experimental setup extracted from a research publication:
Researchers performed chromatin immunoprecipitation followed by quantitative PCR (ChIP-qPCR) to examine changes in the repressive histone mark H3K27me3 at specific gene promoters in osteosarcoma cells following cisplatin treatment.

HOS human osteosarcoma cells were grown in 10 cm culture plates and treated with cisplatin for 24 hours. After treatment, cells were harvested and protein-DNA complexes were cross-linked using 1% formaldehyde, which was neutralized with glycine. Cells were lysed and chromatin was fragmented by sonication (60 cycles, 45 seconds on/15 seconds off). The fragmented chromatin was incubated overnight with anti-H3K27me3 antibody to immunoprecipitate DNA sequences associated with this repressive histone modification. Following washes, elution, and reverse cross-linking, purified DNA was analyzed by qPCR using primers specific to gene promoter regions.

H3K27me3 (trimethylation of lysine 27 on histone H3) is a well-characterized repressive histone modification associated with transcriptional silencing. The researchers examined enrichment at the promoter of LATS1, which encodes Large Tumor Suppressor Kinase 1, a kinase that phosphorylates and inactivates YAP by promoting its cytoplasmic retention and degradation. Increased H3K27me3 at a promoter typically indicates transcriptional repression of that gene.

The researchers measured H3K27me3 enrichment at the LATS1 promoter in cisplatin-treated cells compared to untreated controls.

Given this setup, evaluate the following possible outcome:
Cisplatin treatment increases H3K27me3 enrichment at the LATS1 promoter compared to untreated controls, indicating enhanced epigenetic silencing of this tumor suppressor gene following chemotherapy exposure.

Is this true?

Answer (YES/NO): YES